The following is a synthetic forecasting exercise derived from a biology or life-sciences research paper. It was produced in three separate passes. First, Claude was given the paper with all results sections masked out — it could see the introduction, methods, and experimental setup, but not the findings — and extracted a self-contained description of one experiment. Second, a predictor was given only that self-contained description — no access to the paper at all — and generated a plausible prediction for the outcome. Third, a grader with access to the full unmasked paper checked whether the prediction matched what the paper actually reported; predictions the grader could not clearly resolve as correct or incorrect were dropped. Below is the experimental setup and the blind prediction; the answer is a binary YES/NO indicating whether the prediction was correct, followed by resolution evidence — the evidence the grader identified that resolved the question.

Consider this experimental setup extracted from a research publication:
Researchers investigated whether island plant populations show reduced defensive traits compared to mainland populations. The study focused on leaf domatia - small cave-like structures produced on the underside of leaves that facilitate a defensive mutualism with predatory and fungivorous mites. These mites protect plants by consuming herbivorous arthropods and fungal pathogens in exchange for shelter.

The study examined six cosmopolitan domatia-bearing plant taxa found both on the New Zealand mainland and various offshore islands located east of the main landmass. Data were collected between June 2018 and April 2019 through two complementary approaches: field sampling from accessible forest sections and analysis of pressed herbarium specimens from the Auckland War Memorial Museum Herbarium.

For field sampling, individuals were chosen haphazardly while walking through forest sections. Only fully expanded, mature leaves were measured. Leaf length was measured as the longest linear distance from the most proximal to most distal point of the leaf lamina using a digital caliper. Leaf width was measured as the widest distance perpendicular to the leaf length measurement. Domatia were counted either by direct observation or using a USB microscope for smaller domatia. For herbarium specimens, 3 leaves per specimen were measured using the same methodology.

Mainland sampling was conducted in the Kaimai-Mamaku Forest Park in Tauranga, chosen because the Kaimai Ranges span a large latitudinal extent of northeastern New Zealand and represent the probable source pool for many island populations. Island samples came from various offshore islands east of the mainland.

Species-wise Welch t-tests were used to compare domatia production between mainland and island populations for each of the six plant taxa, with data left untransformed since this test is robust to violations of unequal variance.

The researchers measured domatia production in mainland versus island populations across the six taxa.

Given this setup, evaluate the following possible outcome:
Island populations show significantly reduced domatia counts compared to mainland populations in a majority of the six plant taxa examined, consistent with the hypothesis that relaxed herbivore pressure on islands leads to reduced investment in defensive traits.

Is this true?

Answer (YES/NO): NO